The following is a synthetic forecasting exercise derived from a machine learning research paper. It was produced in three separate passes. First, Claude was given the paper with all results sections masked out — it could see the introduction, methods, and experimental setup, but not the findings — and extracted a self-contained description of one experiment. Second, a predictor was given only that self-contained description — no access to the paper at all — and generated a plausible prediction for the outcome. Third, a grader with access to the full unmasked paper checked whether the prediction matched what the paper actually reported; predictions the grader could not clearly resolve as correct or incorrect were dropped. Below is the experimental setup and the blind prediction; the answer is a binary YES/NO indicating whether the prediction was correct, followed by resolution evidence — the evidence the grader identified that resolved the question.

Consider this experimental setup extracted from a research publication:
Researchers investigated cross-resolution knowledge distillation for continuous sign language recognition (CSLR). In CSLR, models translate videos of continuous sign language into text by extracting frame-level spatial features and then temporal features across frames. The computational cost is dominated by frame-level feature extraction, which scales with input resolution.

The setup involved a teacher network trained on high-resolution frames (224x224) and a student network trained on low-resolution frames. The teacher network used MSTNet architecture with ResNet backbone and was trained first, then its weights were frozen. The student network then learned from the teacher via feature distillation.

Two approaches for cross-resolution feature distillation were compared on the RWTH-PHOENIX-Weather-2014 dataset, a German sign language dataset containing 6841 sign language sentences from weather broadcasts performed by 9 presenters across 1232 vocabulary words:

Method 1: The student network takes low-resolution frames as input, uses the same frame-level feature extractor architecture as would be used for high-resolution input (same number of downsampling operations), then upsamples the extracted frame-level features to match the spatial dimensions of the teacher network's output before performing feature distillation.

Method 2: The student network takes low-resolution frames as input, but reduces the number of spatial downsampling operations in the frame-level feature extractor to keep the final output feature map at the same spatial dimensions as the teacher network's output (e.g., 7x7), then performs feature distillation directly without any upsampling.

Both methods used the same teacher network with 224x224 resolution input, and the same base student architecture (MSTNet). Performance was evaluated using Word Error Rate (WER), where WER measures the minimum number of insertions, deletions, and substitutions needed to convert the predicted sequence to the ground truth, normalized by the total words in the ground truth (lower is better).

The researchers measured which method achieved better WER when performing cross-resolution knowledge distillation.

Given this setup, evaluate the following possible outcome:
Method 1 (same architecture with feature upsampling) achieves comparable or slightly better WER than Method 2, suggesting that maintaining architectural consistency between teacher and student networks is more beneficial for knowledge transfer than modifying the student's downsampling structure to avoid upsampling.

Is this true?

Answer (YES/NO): NO